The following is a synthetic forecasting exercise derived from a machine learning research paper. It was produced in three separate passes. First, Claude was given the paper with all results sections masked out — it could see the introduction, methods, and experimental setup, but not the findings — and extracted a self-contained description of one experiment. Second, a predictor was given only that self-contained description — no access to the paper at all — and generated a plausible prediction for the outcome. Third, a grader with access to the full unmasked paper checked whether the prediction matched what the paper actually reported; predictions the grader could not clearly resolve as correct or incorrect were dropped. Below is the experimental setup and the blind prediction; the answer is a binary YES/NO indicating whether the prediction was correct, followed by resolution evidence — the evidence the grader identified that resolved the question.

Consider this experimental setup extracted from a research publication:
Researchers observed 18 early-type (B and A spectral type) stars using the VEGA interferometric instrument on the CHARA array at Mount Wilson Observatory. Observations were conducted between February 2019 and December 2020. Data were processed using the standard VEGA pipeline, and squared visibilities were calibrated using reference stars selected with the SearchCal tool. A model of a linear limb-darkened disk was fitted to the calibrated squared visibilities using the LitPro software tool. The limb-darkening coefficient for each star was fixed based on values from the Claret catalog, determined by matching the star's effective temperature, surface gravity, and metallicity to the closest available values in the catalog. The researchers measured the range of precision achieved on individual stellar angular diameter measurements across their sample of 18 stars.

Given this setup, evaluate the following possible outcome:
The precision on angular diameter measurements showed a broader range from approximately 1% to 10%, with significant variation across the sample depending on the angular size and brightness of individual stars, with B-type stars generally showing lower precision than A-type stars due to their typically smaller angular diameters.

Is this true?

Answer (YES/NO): NO